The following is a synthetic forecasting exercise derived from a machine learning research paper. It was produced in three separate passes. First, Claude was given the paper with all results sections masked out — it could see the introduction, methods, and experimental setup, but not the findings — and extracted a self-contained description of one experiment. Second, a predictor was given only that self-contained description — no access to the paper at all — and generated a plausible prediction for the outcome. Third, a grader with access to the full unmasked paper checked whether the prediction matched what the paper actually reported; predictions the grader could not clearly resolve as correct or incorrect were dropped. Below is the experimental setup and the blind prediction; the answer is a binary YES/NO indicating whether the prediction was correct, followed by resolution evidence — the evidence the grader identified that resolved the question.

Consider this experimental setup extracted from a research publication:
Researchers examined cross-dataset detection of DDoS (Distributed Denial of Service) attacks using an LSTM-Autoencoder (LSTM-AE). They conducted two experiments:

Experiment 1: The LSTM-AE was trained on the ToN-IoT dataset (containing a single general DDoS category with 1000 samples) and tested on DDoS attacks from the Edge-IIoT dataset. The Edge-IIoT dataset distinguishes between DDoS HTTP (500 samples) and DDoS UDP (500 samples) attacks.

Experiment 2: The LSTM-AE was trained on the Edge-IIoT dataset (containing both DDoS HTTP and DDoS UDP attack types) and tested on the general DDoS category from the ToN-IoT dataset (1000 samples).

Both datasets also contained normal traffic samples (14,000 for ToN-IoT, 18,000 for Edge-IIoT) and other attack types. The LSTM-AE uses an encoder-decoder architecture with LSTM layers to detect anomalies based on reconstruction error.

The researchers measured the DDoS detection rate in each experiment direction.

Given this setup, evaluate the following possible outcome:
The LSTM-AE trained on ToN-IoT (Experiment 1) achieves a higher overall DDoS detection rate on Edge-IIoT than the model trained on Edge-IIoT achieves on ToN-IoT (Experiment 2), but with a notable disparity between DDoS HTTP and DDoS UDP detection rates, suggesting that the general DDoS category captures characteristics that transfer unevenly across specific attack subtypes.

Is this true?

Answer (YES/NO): NO